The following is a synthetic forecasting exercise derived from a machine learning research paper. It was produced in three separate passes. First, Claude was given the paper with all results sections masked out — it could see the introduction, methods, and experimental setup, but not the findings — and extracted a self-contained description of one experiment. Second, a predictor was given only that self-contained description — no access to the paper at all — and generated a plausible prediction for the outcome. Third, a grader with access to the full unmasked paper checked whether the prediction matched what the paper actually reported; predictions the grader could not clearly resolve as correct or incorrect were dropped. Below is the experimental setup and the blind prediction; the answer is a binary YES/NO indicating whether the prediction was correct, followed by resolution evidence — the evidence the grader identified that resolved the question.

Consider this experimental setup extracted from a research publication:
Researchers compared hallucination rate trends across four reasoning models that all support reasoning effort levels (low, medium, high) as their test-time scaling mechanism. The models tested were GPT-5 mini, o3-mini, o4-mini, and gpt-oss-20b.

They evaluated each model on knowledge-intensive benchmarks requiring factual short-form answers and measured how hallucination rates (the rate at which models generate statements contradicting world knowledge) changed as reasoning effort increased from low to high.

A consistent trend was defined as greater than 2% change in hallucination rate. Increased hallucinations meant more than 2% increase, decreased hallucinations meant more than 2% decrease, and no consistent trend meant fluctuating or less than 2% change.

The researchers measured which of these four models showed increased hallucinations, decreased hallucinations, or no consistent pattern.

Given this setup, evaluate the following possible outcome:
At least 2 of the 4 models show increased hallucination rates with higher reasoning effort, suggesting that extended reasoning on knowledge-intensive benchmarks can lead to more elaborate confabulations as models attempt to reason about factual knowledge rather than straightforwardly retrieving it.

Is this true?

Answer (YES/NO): YES